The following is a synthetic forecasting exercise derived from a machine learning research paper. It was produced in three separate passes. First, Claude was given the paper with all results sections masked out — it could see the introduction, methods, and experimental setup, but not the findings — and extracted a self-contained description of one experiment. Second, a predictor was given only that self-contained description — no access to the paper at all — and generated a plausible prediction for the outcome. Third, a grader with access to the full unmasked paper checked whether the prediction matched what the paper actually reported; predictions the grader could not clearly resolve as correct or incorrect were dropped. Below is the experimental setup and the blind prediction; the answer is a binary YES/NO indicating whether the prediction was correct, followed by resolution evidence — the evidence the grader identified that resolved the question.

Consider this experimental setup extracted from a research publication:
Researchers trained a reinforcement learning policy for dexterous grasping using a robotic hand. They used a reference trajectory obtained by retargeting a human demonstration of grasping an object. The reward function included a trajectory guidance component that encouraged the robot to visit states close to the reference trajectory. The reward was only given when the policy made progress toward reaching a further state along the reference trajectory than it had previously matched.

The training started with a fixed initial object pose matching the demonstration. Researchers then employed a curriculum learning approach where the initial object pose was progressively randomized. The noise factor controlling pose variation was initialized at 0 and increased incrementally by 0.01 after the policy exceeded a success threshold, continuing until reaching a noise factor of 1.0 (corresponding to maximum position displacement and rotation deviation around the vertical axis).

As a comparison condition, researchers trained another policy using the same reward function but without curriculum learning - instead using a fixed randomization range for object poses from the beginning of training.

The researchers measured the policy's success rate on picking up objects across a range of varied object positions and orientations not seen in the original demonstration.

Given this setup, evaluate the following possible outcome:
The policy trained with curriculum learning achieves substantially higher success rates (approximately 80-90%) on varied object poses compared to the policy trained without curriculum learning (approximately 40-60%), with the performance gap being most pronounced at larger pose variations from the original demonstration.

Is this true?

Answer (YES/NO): NO